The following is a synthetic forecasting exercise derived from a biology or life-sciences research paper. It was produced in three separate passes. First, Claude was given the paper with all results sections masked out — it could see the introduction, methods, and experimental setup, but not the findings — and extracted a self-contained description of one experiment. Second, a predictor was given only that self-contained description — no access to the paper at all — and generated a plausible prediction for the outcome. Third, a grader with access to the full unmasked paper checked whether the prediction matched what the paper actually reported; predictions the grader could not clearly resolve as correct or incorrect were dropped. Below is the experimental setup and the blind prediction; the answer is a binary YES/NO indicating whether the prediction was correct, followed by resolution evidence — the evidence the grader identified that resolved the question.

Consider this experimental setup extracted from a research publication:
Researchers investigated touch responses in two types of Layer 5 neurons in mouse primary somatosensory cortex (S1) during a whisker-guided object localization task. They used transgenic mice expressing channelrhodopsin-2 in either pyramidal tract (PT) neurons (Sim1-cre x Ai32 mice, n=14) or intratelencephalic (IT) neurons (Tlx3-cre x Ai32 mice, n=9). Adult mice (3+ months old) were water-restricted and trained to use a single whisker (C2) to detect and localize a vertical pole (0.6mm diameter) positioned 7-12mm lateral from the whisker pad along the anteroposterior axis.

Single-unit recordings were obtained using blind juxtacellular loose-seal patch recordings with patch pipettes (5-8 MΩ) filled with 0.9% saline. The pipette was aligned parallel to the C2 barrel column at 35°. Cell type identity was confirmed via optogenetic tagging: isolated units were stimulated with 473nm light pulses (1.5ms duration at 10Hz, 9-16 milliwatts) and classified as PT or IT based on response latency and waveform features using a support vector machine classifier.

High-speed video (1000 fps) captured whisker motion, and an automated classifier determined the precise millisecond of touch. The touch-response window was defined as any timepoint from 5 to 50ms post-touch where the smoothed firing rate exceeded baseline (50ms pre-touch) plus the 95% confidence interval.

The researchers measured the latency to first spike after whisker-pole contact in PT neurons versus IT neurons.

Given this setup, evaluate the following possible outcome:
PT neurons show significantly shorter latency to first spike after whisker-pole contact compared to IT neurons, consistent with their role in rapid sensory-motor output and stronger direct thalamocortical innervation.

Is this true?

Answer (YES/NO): NO